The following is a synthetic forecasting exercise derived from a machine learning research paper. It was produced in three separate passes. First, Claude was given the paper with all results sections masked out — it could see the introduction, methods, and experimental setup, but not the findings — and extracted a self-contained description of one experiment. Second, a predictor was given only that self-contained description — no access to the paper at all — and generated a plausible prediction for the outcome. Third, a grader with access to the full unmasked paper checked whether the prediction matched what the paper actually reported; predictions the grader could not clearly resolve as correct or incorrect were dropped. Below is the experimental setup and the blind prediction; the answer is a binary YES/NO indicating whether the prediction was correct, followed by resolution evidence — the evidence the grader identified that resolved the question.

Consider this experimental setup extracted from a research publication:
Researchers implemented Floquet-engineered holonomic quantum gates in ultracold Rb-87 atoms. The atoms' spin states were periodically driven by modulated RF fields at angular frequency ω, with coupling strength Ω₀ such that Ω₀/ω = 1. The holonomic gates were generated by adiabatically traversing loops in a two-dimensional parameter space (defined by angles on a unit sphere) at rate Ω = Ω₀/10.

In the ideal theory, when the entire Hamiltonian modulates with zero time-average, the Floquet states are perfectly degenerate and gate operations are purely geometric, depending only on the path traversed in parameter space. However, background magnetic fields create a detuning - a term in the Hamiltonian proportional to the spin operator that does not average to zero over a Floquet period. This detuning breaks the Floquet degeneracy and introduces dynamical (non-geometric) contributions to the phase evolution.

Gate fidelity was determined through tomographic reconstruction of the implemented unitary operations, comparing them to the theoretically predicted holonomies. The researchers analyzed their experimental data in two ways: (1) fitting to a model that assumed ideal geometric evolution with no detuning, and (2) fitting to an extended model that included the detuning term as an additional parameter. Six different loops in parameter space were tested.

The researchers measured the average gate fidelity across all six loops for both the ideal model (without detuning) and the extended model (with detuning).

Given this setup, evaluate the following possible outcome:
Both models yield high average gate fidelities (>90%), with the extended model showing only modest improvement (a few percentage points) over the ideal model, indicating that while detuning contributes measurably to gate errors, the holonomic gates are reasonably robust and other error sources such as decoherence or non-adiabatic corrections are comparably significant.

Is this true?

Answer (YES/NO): NO